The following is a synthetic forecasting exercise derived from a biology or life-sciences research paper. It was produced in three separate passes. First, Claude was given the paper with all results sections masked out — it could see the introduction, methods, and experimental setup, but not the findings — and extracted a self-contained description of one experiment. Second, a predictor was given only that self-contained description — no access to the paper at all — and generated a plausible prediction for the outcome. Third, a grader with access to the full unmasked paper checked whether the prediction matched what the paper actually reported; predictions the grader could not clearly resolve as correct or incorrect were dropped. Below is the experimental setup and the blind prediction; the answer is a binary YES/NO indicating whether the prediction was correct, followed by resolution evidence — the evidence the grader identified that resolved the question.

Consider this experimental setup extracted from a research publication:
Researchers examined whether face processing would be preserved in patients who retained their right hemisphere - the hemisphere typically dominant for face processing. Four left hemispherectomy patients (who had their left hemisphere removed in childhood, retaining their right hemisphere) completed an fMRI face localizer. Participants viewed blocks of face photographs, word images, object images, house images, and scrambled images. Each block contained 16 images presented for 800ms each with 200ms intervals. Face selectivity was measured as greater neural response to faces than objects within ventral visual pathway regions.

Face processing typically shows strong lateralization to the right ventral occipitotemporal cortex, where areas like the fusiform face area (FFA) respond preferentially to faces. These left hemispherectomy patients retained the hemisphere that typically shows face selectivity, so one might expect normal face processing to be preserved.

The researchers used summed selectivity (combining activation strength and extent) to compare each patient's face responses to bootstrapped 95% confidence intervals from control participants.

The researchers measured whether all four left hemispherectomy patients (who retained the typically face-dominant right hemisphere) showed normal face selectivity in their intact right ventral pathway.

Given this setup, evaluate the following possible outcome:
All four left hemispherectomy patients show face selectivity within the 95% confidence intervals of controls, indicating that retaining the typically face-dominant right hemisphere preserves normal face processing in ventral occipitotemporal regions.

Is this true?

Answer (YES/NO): NO